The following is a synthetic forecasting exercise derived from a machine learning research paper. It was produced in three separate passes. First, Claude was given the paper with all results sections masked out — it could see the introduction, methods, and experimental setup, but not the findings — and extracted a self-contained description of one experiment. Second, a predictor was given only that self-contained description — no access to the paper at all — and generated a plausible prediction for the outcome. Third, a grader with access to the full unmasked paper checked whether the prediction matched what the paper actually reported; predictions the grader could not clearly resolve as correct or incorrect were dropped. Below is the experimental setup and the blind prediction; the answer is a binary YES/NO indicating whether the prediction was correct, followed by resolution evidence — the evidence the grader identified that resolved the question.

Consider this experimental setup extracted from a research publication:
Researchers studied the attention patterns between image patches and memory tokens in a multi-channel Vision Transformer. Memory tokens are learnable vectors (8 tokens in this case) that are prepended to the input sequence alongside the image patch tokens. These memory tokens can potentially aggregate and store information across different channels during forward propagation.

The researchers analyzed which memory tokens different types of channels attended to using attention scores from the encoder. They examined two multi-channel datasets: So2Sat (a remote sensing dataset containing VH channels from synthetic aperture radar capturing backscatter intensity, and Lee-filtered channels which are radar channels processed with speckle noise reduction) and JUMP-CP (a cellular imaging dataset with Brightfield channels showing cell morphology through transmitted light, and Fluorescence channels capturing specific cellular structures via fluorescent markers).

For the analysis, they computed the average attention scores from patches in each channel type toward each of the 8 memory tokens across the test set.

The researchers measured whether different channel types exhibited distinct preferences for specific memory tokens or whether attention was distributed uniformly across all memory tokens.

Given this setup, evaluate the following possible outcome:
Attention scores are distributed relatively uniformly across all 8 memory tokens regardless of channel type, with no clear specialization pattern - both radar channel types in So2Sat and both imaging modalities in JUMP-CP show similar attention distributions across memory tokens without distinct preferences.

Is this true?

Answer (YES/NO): NO